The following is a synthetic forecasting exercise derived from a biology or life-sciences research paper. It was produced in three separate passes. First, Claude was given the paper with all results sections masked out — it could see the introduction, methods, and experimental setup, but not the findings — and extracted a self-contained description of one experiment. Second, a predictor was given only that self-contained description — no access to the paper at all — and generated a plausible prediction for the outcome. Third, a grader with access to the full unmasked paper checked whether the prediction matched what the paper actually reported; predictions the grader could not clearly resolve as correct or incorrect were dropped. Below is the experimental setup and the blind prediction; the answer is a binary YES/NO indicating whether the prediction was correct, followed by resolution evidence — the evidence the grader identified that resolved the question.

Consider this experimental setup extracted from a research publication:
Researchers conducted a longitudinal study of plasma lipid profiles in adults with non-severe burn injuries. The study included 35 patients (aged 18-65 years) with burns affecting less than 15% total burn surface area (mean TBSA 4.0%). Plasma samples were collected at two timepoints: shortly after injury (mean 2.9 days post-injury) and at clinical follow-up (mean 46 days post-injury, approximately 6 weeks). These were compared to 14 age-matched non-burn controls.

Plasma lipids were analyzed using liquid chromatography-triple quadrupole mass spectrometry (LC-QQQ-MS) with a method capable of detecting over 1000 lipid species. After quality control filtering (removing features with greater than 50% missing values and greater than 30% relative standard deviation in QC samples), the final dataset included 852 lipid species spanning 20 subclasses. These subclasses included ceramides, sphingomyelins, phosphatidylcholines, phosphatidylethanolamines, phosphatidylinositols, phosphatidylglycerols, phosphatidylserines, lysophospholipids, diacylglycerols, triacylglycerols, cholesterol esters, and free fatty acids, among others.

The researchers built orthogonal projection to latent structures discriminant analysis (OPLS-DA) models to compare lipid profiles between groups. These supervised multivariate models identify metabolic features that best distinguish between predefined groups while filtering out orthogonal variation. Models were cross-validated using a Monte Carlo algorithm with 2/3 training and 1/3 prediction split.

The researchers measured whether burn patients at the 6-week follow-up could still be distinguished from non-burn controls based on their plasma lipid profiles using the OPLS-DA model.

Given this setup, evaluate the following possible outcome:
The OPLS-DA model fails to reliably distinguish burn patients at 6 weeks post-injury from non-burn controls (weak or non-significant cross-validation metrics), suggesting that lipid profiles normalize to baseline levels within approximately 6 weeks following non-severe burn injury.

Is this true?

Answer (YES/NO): NO